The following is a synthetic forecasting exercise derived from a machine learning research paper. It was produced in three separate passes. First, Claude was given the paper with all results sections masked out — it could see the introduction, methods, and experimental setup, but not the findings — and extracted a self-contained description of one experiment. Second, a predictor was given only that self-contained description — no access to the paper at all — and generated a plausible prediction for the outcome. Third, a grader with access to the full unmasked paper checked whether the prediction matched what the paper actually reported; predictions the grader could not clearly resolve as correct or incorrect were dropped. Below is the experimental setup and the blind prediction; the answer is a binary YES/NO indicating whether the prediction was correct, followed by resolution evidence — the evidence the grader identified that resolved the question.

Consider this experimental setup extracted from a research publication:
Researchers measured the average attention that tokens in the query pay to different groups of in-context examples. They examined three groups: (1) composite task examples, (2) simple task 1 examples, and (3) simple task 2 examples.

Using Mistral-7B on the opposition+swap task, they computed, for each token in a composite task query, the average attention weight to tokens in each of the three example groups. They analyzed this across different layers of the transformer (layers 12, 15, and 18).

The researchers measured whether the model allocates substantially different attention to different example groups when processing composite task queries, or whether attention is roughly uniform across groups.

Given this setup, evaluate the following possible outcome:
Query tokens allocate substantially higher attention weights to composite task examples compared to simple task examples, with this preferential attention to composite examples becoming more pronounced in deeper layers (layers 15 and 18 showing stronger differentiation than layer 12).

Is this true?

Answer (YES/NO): NO